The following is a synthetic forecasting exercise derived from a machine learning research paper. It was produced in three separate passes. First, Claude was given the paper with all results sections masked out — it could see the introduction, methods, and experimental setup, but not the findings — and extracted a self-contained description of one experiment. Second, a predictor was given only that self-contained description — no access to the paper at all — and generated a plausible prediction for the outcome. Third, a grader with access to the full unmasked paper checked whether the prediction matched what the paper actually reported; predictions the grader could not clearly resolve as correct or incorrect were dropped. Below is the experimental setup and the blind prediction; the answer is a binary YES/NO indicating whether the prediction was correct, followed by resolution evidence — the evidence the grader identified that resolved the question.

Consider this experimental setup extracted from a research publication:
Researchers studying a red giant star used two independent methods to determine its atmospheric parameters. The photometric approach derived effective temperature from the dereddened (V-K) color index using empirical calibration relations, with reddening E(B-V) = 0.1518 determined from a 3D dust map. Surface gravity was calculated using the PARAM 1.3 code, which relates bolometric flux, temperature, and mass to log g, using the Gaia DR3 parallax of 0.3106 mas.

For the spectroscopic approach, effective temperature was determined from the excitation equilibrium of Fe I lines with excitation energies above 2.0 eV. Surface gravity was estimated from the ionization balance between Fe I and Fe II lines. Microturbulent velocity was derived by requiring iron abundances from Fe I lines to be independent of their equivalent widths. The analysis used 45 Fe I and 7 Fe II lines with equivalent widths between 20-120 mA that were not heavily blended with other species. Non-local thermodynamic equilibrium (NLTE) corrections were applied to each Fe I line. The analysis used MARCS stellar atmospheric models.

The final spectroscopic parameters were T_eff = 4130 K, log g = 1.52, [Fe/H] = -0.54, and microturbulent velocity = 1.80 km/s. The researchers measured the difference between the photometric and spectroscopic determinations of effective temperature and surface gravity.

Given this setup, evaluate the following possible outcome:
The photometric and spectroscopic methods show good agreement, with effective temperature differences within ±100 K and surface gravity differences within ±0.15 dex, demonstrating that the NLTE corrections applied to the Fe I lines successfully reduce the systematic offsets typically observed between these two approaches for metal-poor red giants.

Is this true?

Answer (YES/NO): NO